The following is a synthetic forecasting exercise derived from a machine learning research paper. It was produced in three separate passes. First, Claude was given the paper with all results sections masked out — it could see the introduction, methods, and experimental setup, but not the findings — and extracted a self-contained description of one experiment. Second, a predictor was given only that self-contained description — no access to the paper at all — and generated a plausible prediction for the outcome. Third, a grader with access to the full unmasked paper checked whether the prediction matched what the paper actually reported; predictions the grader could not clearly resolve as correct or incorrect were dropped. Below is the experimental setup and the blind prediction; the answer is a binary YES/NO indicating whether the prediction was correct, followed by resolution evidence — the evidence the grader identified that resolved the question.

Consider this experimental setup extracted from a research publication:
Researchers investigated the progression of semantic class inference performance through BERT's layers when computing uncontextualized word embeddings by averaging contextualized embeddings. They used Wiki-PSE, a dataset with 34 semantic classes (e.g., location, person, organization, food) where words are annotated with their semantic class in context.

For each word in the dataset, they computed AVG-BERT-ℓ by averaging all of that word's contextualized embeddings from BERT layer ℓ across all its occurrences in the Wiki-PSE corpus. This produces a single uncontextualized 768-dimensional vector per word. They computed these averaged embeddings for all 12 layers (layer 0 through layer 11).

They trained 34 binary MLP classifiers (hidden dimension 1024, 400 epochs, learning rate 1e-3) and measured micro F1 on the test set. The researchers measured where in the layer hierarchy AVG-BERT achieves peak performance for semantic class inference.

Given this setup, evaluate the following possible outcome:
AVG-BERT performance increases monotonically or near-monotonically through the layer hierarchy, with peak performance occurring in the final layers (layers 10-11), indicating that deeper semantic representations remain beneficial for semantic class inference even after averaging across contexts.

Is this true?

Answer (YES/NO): NO